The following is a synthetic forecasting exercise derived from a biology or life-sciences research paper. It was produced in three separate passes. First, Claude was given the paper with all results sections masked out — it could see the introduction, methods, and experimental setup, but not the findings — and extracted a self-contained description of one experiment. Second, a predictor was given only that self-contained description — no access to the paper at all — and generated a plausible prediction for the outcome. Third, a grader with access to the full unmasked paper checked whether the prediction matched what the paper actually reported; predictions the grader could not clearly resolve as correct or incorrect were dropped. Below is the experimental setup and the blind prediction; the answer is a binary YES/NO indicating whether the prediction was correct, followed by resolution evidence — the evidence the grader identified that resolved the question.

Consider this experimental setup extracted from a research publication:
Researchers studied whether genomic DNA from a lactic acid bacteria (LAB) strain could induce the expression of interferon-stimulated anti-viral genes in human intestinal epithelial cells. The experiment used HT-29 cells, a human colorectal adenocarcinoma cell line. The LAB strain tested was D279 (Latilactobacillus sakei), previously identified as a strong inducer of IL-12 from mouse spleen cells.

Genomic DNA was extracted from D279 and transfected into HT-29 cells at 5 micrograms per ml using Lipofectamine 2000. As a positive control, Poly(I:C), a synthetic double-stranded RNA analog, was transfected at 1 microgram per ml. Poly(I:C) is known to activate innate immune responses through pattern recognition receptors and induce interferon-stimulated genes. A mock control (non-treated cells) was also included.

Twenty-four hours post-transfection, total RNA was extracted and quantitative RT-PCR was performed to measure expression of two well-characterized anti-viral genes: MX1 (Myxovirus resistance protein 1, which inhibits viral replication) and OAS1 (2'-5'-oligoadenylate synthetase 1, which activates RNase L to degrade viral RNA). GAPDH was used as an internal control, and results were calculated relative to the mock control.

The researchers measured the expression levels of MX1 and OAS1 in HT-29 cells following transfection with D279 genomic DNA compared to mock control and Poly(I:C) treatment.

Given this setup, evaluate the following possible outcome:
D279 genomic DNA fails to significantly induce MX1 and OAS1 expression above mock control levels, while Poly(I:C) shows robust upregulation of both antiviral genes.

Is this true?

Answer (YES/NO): NO